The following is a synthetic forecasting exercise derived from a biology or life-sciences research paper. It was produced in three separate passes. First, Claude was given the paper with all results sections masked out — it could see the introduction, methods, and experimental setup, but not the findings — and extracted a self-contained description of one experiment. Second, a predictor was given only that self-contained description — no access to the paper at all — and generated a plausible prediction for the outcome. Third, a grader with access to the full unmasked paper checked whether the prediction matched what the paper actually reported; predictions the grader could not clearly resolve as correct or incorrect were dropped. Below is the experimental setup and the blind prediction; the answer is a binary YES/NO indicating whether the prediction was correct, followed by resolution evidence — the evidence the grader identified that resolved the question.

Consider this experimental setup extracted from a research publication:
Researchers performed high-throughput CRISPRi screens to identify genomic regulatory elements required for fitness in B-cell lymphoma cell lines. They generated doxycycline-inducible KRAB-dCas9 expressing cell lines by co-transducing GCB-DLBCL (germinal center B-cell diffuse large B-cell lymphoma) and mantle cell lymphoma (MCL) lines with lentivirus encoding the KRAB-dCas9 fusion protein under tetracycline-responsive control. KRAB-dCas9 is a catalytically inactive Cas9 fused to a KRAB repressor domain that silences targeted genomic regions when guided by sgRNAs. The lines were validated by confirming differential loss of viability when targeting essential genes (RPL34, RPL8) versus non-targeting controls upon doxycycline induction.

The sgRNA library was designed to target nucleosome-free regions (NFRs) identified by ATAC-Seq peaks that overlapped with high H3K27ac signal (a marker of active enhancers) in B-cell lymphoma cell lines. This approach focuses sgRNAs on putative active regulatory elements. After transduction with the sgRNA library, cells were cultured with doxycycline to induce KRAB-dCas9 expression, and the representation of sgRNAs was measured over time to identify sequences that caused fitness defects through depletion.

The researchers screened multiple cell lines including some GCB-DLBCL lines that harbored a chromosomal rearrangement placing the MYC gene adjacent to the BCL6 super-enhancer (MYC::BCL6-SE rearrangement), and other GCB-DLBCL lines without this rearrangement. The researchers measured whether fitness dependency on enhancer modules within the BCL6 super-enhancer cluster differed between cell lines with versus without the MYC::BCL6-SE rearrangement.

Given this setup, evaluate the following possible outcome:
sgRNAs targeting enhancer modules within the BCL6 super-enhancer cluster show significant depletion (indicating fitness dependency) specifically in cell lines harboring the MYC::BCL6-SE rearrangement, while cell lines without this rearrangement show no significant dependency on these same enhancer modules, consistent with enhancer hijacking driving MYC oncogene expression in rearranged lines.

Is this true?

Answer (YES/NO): NO